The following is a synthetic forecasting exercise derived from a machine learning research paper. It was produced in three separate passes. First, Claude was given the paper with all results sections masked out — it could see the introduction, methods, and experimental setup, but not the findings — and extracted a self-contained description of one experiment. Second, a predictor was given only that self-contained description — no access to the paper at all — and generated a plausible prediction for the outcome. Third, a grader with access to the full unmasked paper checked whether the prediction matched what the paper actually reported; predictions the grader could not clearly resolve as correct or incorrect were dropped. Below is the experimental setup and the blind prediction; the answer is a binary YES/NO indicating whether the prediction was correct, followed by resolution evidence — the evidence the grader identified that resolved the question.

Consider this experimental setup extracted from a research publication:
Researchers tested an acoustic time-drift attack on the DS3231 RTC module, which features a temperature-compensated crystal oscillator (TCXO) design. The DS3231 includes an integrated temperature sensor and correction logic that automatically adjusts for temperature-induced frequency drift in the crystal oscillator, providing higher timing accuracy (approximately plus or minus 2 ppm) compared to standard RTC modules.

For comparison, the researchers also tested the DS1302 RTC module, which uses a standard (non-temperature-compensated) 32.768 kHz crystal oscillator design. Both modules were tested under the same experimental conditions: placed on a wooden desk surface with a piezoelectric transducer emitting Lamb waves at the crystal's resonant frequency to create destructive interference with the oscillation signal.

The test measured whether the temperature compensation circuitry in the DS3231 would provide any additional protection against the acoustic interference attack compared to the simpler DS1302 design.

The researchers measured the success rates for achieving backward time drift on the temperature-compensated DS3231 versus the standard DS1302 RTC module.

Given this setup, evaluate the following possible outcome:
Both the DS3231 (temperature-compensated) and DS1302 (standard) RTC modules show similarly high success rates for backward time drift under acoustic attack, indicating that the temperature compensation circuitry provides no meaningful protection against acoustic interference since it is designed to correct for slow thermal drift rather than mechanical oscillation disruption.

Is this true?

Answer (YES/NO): YES